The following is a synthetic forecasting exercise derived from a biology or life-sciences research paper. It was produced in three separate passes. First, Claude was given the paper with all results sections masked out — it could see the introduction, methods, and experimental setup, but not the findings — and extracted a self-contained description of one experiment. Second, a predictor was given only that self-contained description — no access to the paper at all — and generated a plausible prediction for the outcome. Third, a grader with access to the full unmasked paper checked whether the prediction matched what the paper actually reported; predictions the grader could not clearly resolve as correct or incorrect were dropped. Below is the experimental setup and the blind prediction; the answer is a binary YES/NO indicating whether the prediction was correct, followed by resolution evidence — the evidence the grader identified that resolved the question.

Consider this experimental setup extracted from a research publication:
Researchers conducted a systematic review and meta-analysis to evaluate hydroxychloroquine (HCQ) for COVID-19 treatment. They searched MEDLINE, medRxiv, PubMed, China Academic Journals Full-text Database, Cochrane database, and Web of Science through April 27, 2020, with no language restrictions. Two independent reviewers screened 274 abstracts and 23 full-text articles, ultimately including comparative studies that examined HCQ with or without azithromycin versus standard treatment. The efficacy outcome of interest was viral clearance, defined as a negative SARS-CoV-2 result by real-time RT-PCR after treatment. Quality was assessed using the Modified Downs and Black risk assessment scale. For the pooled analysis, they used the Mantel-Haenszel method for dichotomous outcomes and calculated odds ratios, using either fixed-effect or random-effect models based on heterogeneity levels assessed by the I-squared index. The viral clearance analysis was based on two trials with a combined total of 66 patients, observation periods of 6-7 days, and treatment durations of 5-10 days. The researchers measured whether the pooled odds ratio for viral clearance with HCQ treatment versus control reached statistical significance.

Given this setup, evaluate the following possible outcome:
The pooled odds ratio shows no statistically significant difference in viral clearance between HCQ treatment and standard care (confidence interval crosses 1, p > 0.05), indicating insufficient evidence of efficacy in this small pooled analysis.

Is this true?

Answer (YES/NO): YES